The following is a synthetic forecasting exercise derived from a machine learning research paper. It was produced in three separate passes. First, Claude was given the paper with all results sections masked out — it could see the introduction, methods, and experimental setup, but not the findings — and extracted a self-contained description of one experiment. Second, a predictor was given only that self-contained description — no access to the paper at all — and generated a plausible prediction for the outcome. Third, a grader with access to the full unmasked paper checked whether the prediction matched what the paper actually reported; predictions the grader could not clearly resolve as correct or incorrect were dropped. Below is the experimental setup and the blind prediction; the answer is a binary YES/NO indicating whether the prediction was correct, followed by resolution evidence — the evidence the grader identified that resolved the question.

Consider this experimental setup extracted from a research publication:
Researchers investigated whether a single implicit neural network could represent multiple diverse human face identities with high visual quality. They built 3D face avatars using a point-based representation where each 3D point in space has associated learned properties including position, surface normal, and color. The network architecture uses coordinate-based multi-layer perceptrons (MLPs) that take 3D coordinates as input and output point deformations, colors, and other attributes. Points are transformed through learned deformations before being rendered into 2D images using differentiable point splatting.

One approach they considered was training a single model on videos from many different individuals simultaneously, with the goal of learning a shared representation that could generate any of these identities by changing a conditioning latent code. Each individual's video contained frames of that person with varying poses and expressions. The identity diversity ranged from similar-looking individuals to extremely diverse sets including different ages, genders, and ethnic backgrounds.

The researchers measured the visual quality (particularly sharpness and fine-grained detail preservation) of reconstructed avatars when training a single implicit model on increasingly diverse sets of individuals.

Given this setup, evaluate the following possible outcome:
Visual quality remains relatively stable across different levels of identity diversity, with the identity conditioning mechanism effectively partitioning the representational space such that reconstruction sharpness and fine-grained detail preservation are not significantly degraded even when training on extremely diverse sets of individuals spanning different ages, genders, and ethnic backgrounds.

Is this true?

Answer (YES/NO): NO